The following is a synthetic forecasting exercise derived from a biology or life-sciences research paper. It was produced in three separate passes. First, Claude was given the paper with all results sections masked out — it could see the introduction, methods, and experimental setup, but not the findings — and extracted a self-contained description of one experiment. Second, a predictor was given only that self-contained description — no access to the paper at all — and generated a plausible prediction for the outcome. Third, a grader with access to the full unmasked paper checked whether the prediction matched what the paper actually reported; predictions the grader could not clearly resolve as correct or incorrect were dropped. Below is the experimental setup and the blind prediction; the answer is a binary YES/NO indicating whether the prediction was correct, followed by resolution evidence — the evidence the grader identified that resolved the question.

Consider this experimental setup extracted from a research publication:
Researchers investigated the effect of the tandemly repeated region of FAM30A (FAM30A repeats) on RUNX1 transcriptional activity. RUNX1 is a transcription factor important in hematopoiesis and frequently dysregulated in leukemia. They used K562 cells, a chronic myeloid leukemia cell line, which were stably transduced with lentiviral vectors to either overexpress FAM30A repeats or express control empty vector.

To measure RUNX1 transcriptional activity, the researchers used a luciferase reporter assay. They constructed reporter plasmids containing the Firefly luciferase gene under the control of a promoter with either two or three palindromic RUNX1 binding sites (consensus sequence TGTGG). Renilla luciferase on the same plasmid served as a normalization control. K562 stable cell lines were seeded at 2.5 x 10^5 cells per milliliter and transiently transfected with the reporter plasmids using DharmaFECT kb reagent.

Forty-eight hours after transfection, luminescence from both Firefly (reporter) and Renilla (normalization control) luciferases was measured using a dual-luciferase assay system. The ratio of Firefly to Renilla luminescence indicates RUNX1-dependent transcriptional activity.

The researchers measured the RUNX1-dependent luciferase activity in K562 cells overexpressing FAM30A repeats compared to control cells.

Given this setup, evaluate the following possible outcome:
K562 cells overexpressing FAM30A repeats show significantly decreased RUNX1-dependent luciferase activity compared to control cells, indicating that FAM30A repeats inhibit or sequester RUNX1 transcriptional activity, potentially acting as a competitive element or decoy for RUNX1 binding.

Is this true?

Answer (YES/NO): NO